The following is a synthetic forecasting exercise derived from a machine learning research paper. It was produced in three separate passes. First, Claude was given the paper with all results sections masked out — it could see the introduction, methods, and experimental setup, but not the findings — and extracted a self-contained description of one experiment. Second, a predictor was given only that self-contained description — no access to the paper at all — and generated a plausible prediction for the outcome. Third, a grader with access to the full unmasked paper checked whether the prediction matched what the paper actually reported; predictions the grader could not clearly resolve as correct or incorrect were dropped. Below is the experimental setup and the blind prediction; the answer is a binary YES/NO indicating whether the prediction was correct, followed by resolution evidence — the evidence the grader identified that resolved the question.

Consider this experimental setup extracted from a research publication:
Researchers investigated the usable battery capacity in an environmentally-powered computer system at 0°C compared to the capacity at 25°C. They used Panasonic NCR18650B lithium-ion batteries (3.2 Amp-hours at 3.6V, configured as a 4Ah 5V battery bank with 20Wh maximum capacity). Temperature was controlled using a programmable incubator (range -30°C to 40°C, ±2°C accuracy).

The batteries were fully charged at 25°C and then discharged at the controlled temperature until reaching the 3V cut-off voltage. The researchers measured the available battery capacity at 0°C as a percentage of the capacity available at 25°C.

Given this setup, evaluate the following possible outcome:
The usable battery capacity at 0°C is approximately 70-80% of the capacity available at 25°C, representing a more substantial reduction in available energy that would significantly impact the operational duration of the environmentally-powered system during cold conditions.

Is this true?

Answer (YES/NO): YES